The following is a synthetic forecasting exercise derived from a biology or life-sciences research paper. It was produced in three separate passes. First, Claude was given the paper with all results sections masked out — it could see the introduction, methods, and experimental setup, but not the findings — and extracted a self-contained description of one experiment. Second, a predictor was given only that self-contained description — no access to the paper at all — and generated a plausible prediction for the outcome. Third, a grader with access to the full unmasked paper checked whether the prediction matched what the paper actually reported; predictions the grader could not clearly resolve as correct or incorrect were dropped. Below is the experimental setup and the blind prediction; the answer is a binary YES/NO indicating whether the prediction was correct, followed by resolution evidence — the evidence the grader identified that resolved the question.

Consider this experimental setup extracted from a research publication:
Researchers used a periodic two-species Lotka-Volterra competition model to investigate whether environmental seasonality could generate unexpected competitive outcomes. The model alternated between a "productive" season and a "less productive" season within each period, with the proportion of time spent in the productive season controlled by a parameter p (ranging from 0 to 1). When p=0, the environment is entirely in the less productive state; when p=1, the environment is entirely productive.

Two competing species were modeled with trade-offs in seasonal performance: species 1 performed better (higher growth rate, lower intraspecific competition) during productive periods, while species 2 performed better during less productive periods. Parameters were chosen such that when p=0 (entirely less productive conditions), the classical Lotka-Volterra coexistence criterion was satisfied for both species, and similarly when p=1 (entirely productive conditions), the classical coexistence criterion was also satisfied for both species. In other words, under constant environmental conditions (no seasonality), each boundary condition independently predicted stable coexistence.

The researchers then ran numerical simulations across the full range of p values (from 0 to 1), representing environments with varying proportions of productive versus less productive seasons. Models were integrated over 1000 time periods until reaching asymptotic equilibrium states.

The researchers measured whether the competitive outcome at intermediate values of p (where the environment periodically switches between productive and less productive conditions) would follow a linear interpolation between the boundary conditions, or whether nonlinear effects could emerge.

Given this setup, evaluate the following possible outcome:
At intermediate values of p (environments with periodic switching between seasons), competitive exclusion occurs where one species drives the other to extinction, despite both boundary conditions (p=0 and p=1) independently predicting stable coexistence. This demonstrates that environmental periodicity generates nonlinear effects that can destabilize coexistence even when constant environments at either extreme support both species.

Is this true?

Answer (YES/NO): YES